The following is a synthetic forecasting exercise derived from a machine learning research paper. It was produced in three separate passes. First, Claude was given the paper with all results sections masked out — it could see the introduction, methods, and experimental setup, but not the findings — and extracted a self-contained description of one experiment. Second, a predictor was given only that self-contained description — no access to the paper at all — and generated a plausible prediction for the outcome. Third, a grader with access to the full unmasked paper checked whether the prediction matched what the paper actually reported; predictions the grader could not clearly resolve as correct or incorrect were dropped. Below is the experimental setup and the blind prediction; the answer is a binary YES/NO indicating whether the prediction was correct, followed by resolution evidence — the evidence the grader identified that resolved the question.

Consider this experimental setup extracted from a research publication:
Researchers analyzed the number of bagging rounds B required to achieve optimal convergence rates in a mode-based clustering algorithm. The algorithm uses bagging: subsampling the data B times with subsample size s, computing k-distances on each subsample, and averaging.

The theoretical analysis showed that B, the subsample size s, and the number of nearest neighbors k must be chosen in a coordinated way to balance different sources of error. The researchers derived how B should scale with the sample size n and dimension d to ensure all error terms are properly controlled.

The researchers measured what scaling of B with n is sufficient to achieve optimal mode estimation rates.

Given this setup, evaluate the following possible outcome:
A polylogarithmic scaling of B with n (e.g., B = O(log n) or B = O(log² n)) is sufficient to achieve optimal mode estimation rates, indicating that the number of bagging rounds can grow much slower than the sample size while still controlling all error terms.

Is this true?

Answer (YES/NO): NO